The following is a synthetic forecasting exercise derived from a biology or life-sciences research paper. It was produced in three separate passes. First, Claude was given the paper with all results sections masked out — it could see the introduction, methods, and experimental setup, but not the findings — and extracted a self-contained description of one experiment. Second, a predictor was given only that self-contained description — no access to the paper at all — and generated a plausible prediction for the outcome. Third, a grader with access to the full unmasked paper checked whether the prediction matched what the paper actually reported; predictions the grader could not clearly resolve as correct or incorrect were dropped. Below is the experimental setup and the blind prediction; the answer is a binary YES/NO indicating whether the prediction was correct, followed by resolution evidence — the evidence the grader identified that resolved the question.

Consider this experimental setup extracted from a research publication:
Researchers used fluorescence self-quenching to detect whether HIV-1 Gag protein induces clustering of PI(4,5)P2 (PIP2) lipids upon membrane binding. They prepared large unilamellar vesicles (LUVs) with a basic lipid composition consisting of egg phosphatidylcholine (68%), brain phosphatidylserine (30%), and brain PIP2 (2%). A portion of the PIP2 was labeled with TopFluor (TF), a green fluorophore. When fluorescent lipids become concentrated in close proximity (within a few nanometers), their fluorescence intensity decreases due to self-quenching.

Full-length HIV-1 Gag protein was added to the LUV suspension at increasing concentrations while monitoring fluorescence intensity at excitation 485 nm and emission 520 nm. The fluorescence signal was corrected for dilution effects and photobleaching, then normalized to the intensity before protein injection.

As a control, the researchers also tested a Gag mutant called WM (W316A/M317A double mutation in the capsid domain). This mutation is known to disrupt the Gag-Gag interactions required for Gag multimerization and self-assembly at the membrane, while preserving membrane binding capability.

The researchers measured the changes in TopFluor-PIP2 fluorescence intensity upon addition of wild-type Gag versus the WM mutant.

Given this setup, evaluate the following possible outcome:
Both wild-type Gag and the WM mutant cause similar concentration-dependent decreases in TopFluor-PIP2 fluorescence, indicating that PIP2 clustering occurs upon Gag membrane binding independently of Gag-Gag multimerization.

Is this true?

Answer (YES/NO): NO